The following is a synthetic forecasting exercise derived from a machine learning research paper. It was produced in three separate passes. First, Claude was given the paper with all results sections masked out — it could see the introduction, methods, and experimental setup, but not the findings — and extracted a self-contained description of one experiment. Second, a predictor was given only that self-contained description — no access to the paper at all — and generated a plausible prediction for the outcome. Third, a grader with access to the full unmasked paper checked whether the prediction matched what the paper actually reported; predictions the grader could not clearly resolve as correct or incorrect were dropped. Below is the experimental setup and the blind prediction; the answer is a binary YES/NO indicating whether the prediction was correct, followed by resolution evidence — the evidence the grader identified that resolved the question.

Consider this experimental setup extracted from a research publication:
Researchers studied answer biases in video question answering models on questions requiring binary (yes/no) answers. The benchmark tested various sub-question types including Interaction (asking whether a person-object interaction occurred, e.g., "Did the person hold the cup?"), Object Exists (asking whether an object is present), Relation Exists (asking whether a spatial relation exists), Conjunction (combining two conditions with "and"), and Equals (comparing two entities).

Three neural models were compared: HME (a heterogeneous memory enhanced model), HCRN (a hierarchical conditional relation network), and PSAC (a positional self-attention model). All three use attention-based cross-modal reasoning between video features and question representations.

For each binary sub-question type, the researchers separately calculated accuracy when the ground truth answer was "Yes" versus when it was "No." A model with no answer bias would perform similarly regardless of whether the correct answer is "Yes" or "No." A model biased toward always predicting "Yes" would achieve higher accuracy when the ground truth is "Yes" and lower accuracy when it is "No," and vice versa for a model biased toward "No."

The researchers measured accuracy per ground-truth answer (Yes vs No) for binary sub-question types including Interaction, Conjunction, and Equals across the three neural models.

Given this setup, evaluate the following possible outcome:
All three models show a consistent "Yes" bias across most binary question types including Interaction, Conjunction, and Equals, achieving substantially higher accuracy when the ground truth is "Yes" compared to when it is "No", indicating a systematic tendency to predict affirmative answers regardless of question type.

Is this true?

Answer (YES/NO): NO